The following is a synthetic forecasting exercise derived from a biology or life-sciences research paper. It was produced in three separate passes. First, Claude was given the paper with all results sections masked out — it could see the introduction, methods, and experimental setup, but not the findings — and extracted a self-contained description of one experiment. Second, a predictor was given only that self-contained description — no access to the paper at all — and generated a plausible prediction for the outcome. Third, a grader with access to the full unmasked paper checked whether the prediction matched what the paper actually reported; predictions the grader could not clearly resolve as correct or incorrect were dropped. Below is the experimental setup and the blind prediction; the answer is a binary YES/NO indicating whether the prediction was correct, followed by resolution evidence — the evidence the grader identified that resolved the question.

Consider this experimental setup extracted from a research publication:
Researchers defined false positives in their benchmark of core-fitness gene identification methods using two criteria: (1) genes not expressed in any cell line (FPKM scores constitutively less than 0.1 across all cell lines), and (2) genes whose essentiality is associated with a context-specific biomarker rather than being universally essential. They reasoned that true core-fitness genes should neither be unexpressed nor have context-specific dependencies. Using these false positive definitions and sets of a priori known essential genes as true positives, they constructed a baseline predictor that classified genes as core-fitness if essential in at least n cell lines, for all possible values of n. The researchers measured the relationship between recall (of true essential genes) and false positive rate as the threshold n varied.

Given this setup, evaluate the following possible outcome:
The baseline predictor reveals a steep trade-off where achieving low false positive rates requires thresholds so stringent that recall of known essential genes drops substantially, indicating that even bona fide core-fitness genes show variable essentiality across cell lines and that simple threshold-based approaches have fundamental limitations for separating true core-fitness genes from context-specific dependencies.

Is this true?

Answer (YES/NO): NO